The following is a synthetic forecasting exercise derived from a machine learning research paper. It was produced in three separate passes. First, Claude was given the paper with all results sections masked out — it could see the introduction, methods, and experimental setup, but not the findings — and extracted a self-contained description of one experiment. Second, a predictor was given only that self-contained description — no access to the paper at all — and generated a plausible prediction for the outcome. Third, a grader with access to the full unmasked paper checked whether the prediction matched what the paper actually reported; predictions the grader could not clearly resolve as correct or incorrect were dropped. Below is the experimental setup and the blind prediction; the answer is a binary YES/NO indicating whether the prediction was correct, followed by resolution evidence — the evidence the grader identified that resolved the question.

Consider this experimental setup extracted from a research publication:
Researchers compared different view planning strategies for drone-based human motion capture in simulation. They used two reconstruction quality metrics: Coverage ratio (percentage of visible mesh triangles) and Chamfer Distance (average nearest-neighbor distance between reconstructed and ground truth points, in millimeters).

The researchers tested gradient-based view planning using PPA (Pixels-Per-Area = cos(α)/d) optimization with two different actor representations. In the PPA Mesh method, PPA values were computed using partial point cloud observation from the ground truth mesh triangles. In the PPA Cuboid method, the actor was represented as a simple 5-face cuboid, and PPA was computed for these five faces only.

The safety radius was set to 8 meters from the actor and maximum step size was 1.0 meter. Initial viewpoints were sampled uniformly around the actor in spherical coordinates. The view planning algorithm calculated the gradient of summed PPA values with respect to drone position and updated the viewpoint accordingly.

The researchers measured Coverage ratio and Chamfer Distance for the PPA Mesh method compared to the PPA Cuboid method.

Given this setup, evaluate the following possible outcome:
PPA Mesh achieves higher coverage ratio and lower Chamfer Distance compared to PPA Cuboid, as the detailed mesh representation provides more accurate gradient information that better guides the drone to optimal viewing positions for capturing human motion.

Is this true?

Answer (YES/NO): YES